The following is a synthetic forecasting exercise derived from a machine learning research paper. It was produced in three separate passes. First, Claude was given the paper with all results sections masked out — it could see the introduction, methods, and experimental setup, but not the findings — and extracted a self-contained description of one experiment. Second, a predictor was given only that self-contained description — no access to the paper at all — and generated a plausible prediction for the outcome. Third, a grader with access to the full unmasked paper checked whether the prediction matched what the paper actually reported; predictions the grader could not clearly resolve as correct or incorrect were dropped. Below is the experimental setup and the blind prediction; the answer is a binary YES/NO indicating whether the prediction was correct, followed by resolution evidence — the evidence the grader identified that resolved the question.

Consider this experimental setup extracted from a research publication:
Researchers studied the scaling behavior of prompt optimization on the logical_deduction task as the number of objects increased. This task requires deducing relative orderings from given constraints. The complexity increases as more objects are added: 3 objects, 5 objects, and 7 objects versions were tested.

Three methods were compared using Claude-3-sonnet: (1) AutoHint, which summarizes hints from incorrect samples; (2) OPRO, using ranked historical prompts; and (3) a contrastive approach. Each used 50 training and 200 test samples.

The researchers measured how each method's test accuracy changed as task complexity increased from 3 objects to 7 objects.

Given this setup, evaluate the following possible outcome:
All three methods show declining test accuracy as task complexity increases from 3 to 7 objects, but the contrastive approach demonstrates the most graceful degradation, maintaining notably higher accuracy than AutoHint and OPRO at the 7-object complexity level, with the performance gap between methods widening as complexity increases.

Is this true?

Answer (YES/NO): NO